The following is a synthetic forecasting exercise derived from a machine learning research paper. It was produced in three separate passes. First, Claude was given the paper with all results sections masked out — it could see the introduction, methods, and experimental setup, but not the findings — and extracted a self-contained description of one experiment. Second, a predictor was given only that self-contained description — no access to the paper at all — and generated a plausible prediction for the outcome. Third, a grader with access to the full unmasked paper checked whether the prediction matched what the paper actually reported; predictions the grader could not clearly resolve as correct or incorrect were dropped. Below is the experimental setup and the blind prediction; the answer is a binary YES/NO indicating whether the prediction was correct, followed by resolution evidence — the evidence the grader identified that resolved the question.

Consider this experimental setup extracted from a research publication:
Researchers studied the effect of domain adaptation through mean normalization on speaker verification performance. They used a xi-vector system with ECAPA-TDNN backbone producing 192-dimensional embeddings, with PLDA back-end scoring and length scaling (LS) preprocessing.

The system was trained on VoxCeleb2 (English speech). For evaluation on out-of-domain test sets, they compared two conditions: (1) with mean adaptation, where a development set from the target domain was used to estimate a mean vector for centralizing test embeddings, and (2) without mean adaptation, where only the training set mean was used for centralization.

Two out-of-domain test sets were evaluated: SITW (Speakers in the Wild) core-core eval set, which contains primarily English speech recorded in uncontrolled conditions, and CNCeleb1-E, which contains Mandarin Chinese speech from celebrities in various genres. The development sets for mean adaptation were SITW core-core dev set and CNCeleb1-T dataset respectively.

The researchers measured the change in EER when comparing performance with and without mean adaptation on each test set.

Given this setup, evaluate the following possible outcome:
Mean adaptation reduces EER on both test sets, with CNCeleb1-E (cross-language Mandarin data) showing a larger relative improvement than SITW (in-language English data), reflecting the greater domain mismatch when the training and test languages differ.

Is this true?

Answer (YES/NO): YES